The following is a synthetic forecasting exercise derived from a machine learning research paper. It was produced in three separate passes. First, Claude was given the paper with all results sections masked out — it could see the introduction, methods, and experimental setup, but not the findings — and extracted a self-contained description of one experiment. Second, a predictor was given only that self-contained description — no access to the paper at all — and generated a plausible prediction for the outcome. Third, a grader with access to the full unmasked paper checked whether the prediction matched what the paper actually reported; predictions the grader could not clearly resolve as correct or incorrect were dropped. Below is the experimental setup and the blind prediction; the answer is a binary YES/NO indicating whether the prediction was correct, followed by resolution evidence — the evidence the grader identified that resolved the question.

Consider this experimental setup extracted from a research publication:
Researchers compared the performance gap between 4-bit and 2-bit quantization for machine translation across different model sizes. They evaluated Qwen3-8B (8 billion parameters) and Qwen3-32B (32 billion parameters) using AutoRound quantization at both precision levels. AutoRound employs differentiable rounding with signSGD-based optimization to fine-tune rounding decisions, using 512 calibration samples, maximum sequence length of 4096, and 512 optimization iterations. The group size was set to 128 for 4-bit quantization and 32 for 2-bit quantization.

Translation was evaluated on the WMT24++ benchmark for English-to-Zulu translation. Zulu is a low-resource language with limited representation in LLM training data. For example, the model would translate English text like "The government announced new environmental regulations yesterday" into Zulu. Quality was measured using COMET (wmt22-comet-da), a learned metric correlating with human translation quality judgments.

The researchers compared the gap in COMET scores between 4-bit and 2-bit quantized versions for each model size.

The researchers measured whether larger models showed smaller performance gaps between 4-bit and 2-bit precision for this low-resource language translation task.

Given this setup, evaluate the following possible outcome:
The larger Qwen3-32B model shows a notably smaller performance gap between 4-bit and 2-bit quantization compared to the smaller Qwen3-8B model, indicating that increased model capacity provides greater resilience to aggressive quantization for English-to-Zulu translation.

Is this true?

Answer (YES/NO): NO